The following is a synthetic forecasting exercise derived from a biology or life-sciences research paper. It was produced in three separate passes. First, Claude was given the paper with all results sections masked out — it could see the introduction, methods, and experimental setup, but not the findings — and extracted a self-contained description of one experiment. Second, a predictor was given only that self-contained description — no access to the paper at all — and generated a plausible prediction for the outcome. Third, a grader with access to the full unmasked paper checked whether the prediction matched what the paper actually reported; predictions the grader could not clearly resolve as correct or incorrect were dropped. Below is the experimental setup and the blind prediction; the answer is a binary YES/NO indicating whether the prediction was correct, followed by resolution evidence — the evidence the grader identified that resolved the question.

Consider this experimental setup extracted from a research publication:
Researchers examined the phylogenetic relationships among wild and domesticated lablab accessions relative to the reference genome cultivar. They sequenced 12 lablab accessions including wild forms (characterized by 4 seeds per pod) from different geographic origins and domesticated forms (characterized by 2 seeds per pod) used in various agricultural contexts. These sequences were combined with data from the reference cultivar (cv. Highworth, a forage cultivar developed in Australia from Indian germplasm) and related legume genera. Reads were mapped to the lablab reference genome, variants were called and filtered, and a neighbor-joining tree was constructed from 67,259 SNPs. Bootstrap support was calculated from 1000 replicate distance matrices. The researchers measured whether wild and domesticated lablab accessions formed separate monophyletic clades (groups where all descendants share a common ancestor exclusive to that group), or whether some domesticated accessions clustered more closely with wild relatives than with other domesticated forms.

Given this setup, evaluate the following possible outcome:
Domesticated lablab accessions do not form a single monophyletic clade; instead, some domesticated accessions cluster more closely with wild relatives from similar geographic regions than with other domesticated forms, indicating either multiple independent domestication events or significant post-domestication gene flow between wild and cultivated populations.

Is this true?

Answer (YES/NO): YES